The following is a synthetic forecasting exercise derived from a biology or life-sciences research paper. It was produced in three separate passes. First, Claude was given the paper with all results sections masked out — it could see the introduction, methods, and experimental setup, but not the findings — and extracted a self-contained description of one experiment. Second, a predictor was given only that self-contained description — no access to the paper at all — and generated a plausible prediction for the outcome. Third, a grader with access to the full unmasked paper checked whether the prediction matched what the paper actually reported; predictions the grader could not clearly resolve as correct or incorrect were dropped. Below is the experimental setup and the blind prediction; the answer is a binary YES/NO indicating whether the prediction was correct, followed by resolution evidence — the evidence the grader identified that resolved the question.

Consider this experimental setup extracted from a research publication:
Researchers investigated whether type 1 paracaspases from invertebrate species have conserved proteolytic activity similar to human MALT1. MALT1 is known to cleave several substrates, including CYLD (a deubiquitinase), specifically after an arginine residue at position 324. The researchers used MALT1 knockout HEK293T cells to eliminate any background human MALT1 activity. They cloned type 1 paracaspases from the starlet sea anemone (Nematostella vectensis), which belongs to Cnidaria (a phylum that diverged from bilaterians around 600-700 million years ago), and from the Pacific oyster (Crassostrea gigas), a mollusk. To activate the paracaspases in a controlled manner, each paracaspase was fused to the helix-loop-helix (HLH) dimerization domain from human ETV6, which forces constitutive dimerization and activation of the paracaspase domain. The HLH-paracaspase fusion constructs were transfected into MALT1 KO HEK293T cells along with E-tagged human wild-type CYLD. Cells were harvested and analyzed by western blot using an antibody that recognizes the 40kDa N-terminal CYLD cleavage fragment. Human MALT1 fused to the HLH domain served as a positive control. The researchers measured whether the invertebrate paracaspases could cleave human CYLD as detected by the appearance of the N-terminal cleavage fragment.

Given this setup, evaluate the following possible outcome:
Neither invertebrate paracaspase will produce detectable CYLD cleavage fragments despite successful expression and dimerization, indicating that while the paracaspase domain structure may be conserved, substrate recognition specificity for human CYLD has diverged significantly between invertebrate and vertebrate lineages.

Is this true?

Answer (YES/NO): NO